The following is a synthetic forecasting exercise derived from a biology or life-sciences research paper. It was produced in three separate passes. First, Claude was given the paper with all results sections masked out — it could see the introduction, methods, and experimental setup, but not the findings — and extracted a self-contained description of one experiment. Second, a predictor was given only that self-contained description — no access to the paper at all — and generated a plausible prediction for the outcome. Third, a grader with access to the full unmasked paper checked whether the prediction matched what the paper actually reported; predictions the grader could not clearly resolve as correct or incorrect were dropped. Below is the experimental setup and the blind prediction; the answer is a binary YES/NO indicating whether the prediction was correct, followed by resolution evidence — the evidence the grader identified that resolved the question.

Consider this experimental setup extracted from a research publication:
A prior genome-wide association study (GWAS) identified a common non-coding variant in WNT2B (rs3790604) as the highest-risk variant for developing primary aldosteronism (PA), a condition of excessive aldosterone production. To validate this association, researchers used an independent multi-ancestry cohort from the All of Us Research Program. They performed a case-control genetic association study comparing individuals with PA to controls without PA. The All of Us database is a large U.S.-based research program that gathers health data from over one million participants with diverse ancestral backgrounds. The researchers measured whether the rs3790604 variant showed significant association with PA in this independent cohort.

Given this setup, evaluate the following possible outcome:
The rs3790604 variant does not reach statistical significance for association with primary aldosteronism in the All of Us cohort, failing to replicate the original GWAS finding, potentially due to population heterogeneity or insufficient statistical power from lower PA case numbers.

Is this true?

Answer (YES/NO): NO